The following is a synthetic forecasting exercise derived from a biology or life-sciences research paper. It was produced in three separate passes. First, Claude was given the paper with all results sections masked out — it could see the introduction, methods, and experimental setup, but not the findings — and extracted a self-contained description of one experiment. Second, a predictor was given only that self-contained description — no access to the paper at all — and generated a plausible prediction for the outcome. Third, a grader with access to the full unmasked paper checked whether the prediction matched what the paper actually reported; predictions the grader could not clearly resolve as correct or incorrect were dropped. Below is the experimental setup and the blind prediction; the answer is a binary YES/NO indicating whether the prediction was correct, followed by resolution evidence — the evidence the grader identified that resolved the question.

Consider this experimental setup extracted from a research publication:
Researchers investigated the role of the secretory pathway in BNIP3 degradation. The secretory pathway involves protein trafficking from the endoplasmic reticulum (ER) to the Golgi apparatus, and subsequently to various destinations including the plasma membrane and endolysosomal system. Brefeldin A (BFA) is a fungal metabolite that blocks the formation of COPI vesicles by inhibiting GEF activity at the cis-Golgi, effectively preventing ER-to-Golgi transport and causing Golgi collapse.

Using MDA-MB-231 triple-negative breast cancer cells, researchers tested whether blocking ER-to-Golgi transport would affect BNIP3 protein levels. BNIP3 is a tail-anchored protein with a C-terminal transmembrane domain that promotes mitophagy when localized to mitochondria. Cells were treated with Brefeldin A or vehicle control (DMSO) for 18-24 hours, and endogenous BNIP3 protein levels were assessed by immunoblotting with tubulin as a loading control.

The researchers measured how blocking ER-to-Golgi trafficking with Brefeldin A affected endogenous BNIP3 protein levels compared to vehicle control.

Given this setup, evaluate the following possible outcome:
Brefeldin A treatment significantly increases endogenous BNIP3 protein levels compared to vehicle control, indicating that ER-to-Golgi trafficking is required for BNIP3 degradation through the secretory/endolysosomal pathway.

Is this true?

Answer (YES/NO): NO